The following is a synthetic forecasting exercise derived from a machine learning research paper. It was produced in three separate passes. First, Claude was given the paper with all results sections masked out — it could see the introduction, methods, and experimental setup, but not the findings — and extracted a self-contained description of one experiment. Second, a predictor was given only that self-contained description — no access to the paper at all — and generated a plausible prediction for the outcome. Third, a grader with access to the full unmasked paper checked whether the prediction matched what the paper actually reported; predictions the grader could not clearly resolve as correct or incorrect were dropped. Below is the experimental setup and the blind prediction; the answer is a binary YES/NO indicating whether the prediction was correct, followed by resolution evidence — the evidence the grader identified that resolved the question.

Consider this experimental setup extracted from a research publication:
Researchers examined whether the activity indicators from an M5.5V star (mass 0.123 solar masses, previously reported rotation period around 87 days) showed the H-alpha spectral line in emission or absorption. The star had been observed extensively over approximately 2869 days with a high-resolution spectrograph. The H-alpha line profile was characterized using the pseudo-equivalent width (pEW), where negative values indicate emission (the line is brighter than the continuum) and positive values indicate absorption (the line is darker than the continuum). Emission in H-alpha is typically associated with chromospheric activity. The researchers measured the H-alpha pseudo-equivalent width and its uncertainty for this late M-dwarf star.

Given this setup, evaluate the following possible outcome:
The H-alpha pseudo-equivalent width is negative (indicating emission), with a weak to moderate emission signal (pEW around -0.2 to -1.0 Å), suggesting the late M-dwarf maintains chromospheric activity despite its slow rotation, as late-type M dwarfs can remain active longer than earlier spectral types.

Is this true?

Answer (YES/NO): NO